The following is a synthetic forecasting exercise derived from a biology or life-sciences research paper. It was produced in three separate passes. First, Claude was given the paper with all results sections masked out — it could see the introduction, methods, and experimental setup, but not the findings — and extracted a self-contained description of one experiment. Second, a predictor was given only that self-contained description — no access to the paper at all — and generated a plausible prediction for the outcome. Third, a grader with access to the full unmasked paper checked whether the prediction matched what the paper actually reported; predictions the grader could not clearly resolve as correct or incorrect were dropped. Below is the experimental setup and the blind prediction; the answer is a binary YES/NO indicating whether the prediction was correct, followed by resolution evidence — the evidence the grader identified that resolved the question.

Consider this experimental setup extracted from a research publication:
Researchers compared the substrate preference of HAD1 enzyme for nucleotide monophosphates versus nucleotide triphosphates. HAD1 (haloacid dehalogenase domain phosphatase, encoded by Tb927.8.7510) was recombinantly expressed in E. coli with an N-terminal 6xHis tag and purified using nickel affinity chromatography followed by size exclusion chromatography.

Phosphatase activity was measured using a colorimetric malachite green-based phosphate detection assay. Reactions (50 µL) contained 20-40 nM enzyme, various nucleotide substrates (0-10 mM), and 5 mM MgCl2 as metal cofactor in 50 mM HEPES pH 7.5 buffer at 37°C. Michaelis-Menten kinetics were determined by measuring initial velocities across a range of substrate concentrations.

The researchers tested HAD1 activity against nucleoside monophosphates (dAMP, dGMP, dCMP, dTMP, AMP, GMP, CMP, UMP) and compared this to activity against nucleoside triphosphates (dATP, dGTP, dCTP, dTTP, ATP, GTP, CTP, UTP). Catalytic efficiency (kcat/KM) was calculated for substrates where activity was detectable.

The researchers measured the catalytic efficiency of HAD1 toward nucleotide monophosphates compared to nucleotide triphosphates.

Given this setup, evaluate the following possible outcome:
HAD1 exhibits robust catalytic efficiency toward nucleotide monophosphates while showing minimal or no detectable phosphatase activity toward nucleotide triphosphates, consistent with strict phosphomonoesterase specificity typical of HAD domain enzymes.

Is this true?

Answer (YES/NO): NO